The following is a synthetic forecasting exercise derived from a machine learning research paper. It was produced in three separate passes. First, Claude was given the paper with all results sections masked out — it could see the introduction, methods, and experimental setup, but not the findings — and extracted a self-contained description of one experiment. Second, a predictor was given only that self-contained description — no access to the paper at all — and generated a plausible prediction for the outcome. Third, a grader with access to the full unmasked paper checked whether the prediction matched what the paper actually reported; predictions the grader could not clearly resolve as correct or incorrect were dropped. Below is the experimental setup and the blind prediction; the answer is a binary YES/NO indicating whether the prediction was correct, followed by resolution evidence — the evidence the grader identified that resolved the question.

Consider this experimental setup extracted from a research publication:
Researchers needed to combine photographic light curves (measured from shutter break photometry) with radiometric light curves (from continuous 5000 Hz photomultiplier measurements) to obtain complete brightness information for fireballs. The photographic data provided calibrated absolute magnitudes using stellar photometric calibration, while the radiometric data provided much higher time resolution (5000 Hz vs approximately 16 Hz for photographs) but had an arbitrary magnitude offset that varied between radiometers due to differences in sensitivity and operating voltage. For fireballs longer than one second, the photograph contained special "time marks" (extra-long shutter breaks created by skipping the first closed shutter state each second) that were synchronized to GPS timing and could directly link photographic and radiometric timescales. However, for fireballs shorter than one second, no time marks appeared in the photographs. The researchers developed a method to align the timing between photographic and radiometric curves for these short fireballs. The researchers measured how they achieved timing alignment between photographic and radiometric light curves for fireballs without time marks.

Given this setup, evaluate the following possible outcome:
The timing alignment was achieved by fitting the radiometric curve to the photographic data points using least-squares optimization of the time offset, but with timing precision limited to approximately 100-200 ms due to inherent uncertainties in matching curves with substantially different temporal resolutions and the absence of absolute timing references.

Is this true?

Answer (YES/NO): NO